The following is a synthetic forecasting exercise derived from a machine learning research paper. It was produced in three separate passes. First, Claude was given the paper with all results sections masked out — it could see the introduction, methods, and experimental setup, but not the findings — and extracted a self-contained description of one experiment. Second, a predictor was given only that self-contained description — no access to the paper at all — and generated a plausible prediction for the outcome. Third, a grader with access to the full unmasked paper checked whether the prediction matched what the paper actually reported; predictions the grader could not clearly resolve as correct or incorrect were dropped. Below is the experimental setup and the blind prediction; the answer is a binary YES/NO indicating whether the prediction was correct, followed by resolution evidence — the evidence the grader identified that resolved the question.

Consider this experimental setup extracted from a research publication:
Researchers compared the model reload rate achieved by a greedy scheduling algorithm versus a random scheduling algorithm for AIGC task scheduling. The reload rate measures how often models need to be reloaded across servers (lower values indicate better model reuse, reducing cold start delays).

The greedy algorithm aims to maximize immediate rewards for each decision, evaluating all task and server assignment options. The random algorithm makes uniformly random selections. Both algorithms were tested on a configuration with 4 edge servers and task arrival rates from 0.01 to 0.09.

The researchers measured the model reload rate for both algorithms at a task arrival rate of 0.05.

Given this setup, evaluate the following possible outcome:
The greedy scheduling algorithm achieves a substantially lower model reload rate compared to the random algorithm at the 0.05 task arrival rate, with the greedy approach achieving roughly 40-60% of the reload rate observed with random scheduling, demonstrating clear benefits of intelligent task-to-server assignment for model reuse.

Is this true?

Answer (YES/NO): NO